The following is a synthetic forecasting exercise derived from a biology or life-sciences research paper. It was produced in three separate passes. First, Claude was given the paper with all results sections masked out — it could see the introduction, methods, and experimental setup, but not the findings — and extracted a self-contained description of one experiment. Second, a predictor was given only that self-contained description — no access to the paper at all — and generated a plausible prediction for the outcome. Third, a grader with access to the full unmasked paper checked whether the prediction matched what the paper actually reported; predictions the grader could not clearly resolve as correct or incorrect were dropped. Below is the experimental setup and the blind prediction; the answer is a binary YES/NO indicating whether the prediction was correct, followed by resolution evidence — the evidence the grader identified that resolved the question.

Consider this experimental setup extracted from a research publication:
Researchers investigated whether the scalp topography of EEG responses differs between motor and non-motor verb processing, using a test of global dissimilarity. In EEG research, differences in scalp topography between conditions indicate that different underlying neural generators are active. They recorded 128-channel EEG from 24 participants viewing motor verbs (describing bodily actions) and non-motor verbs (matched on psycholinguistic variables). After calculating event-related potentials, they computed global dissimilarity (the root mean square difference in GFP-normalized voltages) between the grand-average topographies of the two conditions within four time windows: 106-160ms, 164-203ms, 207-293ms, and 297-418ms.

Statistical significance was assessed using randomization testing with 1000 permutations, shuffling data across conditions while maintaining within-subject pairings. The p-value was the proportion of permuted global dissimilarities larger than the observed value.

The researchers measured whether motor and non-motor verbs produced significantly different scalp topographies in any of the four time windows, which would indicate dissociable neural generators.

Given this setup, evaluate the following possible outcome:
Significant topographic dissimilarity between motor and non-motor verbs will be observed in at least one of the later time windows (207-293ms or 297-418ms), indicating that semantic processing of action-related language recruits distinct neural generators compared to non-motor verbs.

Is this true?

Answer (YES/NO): NO